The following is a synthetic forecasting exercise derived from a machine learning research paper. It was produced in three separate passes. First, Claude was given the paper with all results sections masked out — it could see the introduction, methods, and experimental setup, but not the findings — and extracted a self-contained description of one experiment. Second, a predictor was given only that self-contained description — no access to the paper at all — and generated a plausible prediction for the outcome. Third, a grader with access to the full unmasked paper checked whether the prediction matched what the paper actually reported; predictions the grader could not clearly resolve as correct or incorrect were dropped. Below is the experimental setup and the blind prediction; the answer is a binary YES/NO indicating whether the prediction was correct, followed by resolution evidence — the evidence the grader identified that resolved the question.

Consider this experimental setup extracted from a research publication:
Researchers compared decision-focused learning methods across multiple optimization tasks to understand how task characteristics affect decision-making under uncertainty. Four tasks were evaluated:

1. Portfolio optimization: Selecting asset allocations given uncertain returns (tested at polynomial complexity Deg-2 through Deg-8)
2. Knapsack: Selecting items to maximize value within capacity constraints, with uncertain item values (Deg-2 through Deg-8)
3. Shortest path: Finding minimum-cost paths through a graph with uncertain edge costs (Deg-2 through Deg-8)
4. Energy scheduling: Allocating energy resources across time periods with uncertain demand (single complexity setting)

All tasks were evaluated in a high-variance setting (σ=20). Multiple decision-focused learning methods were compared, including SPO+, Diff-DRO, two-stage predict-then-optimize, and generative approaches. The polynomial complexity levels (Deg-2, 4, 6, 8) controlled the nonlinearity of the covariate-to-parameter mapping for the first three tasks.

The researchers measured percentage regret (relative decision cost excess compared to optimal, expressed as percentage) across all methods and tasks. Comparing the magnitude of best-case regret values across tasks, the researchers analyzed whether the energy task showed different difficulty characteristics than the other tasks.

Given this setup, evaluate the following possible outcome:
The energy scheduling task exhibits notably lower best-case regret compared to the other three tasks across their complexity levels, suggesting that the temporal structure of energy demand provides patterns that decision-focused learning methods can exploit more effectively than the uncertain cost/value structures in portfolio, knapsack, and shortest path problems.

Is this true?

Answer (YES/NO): YES